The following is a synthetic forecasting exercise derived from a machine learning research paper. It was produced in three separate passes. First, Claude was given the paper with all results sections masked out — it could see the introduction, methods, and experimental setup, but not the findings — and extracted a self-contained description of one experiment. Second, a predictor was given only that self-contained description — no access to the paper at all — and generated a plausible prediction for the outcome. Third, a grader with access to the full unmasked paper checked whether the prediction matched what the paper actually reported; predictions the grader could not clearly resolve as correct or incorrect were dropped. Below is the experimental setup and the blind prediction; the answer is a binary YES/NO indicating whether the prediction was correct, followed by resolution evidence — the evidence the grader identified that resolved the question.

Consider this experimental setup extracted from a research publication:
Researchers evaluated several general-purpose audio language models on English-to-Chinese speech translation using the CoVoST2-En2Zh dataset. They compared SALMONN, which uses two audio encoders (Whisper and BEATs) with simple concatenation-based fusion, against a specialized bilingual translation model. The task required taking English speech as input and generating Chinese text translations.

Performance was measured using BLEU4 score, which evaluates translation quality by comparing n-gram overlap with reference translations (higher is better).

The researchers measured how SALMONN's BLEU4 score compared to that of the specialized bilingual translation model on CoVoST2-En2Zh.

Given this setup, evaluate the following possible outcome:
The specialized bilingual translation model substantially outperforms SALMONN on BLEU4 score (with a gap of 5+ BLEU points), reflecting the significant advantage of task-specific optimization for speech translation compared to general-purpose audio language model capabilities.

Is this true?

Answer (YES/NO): YES